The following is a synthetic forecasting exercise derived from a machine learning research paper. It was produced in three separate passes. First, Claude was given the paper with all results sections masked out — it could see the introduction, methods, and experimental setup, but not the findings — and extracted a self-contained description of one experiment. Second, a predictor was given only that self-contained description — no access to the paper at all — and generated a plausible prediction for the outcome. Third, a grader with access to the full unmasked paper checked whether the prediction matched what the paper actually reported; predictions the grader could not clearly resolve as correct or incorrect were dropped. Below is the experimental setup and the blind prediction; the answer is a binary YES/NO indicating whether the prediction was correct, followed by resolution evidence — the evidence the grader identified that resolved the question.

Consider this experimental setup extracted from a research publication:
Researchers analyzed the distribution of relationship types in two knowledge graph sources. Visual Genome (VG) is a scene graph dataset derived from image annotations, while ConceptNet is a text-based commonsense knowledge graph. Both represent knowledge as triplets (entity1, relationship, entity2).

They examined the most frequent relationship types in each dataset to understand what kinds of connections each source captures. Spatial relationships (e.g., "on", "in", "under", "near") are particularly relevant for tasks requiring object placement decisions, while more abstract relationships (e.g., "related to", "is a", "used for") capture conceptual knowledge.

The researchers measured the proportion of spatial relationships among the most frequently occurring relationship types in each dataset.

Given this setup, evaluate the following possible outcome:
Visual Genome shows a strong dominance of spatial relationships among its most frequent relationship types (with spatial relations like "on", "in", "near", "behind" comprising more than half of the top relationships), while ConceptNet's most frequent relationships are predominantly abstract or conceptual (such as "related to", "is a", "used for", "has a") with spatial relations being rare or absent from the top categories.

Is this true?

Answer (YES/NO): NO